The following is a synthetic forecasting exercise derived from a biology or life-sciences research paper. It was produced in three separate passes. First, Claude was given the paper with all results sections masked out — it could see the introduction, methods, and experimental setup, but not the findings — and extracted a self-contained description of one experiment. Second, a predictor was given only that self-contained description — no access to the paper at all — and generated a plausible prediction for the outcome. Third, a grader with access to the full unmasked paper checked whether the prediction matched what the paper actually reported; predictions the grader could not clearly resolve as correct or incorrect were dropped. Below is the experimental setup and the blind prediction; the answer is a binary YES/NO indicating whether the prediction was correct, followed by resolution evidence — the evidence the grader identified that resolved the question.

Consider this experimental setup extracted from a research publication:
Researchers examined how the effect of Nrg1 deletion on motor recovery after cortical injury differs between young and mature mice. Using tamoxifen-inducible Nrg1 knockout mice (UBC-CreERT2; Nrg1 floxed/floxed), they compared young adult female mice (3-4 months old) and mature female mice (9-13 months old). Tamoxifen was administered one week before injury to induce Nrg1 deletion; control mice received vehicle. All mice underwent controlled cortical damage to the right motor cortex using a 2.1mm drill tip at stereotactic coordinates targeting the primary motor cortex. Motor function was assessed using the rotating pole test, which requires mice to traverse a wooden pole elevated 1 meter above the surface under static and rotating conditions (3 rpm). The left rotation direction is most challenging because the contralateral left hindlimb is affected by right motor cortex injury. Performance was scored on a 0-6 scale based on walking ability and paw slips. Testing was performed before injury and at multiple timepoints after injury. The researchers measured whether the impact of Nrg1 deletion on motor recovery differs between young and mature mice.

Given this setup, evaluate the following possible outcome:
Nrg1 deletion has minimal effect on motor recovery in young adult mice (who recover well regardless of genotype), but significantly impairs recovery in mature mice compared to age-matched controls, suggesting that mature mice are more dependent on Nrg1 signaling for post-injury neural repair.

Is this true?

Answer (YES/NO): NO